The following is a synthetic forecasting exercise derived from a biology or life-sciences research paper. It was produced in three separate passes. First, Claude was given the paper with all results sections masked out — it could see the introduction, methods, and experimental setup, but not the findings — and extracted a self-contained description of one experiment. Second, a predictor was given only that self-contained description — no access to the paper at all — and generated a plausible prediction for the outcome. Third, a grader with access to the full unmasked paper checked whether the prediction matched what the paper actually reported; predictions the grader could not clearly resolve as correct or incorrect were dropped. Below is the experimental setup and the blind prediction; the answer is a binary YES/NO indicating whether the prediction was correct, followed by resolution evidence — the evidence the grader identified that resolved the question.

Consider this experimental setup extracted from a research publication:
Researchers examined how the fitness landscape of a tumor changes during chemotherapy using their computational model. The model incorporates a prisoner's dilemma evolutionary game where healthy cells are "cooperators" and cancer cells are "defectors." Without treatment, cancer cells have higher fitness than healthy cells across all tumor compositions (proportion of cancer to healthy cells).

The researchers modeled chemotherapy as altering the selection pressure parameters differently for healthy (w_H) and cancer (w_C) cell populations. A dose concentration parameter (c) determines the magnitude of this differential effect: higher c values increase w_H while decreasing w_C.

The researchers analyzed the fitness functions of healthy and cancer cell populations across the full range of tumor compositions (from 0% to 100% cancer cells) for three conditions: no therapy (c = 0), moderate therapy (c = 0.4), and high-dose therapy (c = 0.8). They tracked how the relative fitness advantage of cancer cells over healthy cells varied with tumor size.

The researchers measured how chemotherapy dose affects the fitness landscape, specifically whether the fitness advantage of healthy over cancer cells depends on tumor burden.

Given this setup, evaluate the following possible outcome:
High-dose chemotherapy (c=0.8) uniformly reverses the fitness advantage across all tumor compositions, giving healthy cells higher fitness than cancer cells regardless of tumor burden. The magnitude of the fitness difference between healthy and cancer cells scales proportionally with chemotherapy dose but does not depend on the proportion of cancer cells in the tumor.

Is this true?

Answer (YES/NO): NO